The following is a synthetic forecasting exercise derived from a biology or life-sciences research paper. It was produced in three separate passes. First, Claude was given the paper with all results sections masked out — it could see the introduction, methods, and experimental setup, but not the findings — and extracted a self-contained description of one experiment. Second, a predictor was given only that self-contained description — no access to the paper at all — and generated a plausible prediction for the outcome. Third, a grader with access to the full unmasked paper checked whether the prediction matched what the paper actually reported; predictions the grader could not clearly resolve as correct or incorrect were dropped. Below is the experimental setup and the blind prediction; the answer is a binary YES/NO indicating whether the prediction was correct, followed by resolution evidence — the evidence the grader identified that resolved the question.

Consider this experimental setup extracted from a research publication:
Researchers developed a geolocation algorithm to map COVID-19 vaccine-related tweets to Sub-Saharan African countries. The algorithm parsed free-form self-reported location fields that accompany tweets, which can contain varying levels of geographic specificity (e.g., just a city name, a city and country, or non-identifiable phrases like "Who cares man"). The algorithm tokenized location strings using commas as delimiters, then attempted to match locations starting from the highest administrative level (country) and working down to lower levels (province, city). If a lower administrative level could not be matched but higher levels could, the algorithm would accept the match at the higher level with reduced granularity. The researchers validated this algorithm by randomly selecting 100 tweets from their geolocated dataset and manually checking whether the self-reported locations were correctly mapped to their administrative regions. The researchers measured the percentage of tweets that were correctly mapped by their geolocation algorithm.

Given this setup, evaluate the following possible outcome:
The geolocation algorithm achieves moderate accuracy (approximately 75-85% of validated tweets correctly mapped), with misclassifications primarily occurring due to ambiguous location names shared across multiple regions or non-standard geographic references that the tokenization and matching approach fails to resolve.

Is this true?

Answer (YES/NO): NO